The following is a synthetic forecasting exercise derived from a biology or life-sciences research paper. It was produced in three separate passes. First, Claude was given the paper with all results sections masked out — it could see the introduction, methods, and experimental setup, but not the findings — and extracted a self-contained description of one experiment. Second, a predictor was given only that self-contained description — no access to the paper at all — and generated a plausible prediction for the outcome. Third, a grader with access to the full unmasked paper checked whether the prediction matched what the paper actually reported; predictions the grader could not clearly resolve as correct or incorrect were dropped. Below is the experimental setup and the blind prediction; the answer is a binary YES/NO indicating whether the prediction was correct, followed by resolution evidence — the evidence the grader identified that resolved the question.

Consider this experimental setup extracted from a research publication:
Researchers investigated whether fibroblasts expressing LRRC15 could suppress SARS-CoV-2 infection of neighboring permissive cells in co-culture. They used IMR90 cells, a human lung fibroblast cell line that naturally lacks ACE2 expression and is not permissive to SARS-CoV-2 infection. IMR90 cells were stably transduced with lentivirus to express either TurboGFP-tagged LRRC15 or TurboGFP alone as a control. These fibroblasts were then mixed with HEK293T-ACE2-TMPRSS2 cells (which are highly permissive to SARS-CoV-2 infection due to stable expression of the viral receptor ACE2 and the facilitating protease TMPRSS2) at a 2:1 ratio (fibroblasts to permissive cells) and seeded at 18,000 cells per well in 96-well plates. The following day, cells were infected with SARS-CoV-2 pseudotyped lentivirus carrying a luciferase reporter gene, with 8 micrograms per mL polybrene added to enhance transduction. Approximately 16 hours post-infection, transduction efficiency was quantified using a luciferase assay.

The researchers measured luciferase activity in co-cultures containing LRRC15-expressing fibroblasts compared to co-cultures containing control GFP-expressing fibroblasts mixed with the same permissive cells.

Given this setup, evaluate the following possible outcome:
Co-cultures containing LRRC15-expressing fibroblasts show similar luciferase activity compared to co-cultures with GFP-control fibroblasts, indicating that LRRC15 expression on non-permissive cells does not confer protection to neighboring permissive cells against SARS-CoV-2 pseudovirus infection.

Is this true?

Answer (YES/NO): NO